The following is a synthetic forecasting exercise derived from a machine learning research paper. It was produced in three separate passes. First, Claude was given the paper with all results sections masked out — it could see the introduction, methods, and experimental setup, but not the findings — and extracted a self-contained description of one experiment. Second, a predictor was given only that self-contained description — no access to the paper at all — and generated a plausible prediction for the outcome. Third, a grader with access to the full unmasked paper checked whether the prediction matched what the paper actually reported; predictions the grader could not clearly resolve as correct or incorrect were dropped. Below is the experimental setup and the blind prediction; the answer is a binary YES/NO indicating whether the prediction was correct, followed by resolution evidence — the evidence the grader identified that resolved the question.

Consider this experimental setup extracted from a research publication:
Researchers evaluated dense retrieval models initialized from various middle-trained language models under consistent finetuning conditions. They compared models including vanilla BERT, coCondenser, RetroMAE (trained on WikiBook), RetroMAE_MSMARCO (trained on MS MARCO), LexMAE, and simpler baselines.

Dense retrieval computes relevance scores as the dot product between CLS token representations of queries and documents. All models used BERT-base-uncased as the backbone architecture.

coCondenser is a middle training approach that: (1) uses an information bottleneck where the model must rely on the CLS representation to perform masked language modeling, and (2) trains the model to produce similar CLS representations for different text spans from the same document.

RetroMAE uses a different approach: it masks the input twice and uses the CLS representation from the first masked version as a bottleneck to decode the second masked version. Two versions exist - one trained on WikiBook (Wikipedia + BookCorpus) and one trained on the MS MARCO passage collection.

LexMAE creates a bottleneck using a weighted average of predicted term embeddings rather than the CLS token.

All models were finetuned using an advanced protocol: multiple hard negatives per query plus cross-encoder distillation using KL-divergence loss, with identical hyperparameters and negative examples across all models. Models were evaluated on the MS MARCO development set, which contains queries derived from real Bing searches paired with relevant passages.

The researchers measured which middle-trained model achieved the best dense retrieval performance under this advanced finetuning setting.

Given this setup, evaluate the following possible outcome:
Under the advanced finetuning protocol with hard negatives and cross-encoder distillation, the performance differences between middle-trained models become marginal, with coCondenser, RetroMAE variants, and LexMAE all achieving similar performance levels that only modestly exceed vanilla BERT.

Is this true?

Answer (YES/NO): NO